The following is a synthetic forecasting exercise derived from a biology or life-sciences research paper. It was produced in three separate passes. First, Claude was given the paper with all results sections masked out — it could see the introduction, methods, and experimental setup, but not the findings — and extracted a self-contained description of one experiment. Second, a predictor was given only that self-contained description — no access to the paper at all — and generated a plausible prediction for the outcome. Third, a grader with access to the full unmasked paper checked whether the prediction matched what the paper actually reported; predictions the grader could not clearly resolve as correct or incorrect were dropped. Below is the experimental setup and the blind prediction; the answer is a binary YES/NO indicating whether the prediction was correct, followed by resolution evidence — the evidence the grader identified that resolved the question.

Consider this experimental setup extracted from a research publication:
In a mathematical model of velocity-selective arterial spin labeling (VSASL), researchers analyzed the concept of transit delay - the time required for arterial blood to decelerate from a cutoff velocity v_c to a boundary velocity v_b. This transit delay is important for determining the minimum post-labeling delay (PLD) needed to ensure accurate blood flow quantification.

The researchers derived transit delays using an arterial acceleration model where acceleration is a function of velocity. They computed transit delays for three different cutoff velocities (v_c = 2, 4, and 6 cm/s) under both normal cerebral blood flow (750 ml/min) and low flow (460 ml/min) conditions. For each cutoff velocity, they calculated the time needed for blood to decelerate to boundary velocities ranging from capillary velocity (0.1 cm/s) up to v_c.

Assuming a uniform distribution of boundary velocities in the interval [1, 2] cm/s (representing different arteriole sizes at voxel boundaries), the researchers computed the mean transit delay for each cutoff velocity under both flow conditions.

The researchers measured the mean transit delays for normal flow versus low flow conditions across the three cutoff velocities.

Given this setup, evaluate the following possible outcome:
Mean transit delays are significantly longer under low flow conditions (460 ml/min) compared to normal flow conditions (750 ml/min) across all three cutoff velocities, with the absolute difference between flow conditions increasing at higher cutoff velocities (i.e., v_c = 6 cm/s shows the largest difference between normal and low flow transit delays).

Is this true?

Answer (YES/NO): YES